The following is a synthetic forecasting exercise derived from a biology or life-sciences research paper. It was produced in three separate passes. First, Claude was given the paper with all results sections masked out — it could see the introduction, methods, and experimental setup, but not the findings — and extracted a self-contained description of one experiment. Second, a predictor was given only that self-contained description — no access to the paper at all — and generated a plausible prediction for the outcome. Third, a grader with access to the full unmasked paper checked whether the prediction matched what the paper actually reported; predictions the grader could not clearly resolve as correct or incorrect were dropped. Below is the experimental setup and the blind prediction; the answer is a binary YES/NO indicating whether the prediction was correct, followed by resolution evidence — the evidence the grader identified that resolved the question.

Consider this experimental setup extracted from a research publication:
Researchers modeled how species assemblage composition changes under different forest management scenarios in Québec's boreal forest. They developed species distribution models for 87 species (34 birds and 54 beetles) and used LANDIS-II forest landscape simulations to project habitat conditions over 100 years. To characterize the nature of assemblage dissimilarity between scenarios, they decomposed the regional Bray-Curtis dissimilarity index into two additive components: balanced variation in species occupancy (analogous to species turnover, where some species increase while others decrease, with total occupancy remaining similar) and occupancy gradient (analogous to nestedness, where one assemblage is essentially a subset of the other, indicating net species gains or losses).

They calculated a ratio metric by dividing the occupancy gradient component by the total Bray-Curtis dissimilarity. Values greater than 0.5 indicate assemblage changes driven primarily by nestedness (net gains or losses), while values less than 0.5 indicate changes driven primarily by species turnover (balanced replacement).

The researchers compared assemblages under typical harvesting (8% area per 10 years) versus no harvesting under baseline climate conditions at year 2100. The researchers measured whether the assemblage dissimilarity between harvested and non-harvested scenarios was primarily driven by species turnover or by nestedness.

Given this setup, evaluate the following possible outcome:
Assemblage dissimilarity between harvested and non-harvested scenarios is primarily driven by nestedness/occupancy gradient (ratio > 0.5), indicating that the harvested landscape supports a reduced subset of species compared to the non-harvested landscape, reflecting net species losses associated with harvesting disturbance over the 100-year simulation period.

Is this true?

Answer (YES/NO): NO